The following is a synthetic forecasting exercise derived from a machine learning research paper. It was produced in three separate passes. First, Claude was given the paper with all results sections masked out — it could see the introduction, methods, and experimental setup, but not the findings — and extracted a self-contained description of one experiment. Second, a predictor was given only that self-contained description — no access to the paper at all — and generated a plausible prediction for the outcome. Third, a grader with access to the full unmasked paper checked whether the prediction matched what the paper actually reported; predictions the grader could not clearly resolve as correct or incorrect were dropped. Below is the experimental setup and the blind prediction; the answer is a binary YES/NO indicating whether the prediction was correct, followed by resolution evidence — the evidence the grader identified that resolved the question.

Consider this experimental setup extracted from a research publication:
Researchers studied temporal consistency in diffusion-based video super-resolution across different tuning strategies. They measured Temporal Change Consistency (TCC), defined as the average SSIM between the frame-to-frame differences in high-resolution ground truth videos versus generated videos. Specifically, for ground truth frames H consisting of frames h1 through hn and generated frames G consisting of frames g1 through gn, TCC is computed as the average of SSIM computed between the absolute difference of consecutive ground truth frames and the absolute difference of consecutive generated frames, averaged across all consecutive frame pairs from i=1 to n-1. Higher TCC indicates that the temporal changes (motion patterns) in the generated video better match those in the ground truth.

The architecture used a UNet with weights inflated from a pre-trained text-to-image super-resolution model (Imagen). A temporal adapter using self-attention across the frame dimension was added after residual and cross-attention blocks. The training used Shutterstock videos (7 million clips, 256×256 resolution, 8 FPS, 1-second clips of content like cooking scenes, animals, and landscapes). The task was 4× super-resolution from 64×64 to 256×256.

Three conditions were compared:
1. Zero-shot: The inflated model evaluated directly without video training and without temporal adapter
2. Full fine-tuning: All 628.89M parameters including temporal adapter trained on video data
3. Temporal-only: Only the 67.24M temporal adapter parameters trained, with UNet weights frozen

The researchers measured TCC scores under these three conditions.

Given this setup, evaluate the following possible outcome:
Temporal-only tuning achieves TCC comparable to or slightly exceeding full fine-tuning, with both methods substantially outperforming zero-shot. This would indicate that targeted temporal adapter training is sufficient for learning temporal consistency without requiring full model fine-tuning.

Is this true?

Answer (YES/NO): NO